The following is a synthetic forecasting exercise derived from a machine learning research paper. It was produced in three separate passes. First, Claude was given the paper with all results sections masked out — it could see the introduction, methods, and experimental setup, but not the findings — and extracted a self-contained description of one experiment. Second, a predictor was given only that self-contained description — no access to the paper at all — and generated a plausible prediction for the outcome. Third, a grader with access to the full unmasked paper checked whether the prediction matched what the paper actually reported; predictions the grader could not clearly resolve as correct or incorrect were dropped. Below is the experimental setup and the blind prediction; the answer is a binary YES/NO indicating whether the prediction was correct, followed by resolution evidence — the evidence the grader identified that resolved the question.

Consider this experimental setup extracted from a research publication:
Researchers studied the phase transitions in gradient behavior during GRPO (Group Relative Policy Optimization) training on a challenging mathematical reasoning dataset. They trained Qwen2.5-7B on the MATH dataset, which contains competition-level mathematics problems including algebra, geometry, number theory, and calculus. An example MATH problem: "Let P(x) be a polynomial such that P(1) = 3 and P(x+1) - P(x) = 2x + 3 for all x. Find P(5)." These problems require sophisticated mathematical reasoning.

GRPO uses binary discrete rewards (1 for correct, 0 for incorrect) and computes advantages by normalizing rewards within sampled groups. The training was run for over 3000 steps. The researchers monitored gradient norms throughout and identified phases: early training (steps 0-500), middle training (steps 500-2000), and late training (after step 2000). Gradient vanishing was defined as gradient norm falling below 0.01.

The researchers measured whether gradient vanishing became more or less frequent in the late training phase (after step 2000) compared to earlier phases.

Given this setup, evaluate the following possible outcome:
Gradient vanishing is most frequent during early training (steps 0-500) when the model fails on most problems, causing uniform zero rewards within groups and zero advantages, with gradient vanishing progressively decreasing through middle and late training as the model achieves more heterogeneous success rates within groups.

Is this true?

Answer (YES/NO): NO